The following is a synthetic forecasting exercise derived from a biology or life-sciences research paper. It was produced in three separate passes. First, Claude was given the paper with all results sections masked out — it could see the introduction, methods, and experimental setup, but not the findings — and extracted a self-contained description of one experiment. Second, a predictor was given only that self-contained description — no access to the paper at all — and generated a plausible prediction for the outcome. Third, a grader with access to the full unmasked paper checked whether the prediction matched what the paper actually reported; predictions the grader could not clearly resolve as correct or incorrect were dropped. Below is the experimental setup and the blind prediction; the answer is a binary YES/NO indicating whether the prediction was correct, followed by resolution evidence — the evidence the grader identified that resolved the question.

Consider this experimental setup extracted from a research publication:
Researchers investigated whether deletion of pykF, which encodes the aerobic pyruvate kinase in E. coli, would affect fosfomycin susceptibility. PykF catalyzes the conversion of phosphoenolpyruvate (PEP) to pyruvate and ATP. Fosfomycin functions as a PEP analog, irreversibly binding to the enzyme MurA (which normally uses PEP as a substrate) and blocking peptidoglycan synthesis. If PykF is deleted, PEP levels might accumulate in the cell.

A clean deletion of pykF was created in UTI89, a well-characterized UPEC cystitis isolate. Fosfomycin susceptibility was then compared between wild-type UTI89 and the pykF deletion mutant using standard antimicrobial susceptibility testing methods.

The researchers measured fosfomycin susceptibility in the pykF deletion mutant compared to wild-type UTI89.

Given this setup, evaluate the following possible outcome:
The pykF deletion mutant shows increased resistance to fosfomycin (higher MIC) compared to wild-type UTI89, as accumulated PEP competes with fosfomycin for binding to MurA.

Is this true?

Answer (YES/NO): YES